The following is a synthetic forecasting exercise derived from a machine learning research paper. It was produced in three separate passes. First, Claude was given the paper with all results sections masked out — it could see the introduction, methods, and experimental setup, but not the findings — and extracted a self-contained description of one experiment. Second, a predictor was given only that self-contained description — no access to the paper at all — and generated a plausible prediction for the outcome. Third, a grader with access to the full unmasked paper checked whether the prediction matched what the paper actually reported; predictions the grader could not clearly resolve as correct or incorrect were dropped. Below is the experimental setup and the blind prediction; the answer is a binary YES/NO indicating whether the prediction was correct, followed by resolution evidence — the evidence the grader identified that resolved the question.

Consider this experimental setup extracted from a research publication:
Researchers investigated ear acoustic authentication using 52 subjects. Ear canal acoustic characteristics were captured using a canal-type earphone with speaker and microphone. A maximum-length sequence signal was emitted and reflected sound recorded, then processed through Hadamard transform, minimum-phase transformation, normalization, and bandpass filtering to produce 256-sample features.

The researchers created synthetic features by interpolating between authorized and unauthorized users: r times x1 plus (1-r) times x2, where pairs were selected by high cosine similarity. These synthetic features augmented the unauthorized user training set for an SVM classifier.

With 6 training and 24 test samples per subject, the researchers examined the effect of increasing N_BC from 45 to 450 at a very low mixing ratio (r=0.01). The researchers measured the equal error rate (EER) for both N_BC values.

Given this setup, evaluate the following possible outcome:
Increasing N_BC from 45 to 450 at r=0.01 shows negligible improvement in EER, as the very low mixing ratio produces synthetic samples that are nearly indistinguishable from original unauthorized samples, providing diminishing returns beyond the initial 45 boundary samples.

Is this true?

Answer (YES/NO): NO